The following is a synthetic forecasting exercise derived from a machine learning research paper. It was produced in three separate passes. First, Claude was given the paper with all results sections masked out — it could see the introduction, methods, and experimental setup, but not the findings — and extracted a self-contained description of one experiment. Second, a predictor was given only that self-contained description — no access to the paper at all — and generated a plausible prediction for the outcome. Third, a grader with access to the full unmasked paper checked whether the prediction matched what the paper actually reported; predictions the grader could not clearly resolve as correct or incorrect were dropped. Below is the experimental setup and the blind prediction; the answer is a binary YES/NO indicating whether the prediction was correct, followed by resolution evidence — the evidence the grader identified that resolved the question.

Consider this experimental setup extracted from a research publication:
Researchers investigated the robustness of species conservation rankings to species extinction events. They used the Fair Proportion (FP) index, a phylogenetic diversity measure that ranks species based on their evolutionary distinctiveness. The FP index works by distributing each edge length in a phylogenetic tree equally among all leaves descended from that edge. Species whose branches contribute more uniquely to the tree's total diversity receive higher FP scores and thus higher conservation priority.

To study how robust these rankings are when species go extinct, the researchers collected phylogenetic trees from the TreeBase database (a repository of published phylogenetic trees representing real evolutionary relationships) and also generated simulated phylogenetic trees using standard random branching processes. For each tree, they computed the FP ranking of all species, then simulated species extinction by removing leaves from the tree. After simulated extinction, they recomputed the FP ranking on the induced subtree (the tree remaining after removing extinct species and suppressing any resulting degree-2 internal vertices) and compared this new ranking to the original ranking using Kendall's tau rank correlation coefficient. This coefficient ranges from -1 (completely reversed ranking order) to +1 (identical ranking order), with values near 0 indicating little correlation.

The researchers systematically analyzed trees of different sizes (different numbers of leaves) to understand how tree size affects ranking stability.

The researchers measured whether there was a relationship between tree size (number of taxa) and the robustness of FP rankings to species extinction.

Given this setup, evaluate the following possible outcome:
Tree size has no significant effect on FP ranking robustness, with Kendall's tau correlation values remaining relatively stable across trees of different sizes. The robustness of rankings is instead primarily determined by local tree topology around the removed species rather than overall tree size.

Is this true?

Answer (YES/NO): NO